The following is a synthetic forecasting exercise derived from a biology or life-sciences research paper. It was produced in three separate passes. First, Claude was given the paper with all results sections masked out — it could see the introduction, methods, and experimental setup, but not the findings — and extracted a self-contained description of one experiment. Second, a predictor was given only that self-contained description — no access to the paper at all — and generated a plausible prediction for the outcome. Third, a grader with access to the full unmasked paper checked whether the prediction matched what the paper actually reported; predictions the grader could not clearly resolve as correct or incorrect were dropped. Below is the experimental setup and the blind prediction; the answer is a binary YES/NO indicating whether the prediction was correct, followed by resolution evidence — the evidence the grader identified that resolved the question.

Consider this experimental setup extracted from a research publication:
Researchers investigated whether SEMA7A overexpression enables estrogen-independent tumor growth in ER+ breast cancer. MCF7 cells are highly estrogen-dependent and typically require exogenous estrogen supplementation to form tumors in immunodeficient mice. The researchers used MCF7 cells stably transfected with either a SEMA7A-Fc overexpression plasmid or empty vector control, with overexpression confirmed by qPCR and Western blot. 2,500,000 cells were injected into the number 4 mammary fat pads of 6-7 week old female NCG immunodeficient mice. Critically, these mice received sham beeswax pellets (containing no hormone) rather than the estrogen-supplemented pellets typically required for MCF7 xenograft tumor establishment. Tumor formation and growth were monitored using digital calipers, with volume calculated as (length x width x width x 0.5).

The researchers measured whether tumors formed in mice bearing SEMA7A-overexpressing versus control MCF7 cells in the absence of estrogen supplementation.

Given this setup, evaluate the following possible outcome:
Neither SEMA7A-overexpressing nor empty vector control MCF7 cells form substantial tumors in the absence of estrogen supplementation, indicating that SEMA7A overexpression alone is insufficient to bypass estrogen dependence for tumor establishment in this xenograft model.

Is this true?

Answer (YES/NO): NO